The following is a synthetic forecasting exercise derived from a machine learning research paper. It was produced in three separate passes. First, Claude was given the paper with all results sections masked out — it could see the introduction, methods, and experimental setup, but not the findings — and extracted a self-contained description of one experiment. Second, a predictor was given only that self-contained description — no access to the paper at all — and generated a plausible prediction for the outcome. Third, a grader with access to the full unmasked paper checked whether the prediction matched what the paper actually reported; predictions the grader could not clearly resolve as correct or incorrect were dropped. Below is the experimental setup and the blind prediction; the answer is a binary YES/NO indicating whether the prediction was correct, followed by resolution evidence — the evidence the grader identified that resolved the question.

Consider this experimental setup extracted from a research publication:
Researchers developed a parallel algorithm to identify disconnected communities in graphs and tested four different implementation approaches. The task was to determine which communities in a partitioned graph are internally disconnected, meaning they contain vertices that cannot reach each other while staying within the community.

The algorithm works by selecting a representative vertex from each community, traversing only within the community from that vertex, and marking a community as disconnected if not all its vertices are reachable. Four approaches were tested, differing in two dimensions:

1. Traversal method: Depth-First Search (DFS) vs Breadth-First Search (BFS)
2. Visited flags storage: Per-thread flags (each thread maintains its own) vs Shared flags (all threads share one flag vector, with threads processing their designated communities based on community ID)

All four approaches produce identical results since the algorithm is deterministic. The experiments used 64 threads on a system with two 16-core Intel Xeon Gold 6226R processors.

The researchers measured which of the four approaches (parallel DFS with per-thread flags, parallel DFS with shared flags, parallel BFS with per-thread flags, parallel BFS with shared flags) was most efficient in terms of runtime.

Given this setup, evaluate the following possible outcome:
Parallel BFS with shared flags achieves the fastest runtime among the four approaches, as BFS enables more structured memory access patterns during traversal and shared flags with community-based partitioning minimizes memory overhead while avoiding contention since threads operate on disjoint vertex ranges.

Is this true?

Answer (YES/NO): YES